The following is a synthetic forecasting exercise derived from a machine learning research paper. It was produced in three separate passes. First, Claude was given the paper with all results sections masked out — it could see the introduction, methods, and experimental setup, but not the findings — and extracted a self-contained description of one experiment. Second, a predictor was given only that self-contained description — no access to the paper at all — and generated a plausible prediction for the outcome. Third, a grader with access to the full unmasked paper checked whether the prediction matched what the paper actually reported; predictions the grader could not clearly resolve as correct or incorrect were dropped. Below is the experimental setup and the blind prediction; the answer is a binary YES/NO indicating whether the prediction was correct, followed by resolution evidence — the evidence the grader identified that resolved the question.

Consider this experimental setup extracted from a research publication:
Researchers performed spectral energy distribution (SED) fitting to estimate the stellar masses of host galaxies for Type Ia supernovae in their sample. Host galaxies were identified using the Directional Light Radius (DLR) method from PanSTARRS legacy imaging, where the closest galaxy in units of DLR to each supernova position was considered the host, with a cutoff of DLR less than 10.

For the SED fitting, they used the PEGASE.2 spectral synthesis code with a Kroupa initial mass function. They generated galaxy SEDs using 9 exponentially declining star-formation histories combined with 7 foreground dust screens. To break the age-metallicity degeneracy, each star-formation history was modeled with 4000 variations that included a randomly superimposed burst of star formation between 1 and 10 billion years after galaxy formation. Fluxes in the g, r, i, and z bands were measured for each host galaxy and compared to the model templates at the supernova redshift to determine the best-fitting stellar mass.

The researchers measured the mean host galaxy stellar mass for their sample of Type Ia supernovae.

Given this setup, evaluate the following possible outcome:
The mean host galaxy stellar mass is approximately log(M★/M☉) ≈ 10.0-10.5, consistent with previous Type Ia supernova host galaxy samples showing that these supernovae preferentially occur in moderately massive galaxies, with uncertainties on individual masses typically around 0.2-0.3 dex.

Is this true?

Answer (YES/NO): NO